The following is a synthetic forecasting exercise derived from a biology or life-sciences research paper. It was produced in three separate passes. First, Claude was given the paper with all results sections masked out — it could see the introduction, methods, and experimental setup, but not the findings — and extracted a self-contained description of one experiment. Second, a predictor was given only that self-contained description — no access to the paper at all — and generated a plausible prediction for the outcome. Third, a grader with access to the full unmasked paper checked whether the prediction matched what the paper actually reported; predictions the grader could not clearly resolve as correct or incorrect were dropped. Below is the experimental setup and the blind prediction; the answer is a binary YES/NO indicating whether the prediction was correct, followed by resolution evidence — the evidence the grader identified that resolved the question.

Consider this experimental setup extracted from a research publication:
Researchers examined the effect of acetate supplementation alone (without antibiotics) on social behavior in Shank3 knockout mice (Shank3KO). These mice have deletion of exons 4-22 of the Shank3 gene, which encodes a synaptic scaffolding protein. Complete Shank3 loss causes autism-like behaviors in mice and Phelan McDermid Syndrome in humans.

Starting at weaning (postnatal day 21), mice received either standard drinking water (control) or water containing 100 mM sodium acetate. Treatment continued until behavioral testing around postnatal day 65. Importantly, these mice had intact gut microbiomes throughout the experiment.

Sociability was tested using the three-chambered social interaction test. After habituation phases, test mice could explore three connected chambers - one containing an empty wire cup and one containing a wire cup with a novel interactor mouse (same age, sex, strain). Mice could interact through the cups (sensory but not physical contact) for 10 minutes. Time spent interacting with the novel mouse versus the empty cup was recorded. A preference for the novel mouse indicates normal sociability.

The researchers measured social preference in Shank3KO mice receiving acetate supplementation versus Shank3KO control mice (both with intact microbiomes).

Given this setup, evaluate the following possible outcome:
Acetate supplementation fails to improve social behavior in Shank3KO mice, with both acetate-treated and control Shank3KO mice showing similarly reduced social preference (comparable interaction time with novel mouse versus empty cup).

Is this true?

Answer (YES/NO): NO